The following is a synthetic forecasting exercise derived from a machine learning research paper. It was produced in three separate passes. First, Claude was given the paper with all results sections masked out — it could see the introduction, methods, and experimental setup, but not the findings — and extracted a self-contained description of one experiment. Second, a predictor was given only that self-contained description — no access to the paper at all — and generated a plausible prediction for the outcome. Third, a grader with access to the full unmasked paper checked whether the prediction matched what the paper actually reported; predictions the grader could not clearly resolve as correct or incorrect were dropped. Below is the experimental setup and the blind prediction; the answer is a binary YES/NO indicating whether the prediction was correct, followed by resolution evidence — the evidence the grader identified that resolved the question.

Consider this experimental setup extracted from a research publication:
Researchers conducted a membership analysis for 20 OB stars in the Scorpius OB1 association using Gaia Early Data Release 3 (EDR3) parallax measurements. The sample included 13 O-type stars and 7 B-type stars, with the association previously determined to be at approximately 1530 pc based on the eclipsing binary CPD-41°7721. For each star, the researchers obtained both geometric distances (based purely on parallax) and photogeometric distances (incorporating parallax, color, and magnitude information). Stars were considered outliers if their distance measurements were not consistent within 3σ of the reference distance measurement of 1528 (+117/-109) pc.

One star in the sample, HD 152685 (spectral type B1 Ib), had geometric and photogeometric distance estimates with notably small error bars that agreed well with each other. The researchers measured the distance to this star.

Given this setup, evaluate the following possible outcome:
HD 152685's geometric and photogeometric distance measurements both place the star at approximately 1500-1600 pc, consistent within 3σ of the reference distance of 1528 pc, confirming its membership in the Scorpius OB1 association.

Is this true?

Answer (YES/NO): NO